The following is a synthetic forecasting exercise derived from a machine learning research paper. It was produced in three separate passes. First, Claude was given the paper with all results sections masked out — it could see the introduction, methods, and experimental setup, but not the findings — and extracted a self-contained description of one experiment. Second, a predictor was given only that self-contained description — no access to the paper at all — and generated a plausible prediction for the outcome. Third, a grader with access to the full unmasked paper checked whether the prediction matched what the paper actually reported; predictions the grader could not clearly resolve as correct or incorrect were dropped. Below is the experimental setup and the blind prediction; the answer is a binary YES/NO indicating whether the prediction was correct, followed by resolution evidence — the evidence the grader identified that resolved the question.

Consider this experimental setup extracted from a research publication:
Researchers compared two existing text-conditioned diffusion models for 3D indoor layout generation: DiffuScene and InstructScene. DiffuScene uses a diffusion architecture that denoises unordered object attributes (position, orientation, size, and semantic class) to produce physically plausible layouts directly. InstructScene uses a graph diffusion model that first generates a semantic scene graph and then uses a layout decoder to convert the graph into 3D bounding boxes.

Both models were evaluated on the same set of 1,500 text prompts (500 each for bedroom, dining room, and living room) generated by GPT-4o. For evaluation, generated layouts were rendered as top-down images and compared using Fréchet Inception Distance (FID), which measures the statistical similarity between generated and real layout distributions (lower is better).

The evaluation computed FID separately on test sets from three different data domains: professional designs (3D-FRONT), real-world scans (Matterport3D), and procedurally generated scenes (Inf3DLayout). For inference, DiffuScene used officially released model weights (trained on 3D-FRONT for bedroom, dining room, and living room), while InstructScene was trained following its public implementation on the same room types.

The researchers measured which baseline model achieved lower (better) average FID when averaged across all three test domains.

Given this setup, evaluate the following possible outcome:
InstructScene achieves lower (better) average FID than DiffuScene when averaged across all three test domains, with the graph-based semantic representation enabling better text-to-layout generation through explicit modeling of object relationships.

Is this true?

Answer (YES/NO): NO